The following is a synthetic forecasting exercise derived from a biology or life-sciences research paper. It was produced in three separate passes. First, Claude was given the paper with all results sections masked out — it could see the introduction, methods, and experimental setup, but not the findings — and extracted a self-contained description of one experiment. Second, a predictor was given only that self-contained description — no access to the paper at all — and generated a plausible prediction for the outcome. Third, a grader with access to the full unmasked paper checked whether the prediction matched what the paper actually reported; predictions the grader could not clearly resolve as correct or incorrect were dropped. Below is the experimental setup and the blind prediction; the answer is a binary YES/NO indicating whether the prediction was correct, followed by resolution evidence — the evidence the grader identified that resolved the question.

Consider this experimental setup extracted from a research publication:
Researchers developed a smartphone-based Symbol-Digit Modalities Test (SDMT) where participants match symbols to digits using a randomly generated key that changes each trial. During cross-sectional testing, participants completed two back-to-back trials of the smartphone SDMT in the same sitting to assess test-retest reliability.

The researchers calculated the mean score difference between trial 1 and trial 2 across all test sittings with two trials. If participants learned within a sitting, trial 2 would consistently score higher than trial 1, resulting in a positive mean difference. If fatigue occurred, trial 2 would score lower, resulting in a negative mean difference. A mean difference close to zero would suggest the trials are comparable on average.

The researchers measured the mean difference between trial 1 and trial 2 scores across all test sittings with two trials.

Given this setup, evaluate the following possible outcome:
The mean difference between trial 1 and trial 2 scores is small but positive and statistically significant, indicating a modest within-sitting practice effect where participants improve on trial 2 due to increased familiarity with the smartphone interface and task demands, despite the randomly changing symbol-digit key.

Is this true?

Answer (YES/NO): NO